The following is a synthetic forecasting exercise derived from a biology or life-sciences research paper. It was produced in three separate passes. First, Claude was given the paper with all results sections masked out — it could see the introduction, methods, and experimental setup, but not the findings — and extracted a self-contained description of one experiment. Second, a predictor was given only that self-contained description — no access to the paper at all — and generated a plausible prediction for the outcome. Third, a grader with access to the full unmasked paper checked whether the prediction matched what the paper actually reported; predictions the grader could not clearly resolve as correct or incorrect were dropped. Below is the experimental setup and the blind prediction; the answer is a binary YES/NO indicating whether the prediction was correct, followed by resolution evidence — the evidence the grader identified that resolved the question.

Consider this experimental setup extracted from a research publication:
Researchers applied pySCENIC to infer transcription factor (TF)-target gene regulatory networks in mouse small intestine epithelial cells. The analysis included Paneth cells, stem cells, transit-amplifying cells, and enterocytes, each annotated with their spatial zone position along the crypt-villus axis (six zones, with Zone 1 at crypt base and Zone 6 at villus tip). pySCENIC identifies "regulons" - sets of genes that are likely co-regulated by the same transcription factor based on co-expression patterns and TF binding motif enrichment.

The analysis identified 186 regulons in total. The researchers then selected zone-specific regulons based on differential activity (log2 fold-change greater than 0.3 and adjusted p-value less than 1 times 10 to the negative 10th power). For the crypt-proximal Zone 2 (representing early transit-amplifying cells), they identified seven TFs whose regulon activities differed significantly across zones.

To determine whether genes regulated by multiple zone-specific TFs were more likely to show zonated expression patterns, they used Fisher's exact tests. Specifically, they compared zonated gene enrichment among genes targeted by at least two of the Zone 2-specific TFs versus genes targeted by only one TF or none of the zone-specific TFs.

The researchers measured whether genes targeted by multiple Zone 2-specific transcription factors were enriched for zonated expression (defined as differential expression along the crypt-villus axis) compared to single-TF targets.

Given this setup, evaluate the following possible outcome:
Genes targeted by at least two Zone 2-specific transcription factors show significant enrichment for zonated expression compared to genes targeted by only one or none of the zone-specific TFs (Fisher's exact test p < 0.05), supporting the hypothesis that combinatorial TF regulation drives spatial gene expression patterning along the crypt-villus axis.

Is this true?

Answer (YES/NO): YES